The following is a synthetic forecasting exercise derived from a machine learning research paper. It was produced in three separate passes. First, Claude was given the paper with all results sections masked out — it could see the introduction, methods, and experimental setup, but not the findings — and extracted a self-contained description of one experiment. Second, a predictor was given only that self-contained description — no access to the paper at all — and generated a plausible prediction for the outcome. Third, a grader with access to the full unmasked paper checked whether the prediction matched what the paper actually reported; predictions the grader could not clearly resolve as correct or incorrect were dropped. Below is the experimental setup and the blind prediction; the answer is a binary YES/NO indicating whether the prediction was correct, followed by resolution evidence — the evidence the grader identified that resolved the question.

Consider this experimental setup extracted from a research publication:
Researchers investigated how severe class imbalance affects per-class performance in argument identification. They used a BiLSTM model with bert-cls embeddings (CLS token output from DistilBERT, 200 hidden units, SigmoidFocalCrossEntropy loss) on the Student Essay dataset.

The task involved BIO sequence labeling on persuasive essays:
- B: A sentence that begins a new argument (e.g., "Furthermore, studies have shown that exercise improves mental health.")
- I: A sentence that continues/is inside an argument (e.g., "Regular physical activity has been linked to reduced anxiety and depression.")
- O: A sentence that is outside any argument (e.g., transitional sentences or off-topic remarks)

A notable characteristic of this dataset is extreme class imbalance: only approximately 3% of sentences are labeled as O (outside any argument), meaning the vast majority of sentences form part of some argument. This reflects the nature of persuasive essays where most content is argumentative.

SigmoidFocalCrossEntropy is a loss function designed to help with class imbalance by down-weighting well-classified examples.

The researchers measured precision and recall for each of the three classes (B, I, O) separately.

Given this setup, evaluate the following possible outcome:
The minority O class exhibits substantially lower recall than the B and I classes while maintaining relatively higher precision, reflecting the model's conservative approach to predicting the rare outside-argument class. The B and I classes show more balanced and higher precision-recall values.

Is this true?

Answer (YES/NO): NO